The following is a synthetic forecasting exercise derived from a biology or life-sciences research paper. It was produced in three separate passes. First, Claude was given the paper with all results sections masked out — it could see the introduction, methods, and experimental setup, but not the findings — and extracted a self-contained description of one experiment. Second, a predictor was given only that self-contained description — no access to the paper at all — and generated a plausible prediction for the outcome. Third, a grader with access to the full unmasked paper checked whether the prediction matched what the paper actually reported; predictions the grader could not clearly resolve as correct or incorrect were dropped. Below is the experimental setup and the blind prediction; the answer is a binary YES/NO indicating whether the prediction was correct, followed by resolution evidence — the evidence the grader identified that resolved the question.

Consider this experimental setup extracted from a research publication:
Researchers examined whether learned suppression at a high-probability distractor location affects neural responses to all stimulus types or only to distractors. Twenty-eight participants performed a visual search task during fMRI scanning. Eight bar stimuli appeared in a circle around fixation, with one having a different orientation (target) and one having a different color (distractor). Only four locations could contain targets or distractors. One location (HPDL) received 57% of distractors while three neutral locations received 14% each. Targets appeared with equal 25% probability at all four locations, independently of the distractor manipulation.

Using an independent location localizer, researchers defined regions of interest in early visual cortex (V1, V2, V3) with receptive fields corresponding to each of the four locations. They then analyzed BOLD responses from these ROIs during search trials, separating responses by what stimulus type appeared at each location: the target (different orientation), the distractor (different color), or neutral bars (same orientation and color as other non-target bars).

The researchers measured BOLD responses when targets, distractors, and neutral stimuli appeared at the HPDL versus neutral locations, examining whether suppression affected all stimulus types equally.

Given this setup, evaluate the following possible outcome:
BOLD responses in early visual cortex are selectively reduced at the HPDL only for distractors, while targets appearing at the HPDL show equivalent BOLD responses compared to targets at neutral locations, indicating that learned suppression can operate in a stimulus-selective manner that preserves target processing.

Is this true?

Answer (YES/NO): NO